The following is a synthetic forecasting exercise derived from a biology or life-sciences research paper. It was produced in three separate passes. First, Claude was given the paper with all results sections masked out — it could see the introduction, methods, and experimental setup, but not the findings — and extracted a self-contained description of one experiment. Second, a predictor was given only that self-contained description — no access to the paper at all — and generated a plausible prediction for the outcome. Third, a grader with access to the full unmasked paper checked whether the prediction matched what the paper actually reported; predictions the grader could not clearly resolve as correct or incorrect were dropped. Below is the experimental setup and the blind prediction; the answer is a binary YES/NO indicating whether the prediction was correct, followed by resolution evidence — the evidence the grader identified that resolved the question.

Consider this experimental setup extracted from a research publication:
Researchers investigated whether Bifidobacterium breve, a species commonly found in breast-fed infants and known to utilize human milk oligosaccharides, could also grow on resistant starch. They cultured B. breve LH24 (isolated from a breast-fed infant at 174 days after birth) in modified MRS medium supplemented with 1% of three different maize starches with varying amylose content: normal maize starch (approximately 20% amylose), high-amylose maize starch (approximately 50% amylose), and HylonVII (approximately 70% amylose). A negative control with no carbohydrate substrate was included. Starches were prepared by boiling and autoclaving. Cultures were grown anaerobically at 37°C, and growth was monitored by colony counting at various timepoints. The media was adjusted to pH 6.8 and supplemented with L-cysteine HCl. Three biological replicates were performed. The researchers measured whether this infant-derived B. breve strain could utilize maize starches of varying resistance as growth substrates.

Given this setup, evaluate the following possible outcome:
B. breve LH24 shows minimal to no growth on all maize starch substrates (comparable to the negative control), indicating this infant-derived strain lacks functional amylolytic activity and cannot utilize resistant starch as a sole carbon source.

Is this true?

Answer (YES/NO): NO